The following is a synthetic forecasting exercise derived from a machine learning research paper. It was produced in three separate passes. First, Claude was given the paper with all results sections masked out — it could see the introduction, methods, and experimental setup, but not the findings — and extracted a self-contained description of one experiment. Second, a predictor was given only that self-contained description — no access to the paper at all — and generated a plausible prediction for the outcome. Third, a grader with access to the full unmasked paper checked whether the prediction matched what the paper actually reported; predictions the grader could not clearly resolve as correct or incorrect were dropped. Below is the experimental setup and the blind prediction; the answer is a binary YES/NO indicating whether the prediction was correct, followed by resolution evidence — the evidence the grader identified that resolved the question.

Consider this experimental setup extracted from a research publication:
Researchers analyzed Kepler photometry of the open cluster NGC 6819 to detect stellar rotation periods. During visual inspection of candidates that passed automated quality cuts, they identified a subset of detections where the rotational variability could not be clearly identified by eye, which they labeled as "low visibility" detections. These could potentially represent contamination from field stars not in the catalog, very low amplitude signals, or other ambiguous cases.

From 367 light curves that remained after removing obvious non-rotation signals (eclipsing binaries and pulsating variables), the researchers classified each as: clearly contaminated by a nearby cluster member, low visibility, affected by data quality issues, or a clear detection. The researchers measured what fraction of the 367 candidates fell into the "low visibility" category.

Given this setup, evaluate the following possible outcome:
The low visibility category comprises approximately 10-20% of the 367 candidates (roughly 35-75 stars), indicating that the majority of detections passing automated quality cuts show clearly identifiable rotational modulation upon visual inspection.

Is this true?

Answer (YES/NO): YES